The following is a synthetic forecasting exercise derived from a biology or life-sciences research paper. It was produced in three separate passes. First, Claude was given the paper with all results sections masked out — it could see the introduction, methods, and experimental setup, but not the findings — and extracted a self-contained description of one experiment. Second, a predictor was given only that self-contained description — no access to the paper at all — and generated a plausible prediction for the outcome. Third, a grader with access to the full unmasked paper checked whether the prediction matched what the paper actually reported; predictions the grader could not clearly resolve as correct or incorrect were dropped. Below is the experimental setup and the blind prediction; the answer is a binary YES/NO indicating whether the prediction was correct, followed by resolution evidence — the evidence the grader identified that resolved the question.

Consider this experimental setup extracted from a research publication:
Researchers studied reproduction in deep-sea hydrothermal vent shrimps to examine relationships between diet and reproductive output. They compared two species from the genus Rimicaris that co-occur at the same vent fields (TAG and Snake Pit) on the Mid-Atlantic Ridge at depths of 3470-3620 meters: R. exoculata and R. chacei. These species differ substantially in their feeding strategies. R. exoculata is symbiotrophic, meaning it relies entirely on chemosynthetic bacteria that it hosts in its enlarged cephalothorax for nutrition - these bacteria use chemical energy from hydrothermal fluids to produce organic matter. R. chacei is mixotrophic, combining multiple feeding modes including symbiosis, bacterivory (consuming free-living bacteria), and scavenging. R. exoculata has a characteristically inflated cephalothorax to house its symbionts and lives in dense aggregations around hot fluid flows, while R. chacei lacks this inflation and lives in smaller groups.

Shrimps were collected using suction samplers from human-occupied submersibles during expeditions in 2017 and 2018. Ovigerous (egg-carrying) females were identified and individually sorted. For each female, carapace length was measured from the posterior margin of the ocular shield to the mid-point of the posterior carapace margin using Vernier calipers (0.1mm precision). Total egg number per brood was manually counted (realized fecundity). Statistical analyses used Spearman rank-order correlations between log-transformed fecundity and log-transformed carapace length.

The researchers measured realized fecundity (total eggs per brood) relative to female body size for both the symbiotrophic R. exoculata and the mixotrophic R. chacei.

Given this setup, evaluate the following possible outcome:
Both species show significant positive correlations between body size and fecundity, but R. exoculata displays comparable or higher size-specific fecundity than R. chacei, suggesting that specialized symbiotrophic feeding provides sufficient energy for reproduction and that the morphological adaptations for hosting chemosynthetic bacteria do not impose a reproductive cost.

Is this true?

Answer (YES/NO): NO